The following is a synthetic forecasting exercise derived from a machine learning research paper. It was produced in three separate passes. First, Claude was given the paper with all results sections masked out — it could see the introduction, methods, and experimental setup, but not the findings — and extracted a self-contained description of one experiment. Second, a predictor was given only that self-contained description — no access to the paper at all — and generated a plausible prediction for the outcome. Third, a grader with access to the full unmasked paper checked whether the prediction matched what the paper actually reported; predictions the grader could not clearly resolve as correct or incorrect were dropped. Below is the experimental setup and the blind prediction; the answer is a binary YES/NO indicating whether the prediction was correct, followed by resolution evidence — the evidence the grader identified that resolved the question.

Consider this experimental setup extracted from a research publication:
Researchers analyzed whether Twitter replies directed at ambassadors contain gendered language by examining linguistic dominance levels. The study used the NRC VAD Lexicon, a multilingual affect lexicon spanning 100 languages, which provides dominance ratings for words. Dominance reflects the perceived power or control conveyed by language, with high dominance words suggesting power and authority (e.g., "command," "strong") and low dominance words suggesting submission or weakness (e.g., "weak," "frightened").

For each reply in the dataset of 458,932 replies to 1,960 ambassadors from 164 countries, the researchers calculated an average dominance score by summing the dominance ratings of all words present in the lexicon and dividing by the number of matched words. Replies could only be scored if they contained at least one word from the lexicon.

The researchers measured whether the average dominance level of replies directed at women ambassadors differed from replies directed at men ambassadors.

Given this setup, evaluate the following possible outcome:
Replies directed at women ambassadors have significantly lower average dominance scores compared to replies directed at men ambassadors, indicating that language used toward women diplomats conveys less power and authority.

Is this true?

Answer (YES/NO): NO